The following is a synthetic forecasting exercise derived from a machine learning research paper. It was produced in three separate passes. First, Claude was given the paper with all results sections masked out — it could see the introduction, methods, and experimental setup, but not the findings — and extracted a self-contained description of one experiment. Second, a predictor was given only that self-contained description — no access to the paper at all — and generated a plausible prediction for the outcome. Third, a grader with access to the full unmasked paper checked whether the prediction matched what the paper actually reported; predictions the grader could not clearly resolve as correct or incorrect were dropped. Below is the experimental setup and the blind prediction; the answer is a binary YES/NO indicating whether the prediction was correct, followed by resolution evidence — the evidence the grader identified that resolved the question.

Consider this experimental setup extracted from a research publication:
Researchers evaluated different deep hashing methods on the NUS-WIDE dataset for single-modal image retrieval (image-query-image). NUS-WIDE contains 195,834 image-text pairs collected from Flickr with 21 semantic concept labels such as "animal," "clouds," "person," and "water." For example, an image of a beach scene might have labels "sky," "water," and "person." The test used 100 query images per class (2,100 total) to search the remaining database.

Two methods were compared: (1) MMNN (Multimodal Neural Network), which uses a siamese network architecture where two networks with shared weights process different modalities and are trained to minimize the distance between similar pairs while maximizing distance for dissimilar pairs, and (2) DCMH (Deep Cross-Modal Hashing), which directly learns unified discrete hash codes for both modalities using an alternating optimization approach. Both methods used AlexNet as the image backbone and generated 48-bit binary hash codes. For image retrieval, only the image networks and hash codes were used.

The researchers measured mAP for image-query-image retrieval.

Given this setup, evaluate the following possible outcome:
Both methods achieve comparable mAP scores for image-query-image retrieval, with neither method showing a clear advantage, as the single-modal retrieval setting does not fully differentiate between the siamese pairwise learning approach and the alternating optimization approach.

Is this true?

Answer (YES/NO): NO